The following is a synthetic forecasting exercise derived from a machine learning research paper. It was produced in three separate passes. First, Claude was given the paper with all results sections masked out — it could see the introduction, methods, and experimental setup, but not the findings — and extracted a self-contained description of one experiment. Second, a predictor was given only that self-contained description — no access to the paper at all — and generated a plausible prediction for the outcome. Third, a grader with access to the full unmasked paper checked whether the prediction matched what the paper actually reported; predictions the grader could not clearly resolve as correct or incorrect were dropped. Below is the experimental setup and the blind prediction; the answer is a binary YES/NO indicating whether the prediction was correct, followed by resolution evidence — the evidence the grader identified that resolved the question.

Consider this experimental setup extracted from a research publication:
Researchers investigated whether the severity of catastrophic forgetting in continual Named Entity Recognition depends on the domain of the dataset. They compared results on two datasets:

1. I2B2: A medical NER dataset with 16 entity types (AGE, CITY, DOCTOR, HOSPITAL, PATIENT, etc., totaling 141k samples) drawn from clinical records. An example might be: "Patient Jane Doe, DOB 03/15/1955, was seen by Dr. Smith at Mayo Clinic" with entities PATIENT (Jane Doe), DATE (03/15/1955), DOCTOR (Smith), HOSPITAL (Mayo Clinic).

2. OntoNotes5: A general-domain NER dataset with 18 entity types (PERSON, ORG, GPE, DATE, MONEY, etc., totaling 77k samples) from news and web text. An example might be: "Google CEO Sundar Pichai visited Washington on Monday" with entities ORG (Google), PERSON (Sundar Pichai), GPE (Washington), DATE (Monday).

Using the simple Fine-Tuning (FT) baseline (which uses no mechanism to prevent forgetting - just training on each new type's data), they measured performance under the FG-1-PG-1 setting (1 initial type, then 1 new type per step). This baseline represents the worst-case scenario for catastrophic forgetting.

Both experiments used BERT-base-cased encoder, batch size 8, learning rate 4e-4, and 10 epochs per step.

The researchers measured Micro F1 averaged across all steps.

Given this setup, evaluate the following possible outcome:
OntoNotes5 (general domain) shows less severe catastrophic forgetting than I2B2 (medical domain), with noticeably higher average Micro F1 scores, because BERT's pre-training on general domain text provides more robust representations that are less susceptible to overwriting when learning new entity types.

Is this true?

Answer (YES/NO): NO